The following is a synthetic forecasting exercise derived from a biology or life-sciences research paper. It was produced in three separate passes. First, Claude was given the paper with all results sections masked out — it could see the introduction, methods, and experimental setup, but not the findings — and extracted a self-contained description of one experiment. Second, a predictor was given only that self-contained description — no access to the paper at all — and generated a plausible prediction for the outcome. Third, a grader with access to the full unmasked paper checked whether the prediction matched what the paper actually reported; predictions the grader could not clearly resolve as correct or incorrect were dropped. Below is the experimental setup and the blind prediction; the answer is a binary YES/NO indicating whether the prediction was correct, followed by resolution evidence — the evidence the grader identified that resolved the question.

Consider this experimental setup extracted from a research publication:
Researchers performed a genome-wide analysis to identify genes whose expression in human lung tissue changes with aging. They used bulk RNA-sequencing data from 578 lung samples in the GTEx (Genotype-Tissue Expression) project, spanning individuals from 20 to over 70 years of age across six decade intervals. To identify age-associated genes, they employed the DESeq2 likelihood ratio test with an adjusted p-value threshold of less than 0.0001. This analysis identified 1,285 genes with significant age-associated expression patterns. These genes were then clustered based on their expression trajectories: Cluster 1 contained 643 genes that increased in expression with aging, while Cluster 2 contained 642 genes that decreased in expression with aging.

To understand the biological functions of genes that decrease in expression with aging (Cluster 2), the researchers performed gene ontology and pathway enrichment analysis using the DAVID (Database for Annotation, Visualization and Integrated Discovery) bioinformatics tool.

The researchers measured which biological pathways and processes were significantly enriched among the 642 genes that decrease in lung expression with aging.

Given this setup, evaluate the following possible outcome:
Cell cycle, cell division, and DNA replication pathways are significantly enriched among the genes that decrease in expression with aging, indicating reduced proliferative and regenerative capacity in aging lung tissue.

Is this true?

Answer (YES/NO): NO